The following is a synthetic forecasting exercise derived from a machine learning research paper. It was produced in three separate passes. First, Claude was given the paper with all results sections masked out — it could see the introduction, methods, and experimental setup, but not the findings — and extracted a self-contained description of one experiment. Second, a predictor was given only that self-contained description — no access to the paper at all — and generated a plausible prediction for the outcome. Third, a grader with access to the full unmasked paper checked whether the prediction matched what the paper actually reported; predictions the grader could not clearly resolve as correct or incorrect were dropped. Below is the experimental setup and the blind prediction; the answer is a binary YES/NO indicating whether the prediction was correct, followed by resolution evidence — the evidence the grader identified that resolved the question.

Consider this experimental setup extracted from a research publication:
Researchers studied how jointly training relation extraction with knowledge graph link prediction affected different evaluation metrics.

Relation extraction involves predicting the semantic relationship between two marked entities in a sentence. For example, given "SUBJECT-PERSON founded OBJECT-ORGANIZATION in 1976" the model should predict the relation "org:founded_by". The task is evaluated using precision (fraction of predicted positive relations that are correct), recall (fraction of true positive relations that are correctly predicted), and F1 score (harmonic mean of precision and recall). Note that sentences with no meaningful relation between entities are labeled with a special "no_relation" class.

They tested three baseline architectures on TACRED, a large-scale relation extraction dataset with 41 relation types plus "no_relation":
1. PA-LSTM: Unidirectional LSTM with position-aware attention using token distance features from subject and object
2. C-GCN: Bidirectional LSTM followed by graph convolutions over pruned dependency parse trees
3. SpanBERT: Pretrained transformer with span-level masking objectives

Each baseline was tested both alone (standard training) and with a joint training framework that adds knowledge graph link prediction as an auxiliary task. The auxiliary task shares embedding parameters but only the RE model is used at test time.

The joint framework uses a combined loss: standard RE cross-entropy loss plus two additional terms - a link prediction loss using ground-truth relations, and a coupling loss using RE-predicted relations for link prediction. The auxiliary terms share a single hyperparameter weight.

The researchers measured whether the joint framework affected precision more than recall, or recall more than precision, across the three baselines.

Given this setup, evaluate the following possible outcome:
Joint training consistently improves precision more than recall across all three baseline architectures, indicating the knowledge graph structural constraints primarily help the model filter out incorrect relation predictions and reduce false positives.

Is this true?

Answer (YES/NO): YES